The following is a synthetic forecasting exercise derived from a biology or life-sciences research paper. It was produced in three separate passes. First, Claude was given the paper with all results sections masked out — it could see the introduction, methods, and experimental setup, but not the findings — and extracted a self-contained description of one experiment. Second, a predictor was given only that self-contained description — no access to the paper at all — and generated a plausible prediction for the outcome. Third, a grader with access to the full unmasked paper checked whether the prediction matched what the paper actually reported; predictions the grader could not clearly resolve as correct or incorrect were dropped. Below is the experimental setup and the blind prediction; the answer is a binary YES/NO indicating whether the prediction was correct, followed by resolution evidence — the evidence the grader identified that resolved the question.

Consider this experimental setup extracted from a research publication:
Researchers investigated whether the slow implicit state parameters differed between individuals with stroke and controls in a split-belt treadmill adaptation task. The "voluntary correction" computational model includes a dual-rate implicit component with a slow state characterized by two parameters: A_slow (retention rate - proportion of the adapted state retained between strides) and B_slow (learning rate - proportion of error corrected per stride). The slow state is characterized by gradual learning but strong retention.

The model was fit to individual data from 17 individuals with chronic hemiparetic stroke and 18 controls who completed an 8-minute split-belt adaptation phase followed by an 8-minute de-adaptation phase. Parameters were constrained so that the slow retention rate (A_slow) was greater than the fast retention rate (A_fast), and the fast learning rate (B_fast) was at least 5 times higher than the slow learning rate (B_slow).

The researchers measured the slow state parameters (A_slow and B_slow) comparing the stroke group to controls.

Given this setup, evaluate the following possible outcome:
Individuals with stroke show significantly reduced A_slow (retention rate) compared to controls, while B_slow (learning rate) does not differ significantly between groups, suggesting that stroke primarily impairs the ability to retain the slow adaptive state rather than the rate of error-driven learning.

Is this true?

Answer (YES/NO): NO